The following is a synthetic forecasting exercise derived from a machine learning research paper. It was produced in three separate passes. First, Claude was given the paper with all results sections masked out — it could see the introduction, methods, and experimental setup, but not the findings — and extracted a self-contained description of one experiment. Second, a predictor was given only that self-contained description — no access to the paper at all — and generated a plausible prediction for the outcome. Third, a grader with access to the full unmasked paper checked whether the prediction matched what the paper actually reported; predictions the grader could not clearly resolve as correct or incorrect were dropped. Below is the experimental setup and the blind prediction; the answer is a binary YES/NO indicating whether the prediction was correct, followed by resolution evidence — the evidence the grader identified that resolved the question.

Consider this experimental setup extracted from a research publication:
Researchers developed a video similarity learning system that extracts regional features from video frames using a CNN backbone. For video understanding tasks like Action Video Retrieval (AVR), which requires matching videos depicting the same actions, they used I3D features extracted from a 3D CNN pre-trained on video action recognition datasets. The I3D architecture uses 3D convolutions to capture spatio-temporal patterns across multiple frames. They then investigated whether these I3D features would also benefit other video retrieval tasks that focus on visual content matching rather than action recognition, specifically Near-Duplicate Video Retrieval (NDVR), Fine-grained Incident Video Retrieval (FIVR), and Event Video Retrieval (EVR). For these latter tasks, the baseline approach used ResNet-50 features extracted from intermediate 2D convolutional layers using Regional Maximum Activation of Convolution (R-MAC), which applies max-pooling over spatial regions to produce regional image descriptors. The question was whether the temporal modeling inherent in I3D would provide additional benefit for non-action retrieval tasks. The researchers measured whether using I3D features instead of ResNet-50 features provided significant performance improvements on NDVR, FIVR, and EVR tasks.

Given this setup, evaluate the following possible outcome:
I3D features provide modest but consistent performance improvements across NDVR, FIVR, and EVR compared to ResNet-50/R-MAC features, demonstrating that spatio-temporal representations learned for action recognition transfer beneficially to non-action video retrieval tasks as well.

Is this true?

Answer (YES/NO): NO